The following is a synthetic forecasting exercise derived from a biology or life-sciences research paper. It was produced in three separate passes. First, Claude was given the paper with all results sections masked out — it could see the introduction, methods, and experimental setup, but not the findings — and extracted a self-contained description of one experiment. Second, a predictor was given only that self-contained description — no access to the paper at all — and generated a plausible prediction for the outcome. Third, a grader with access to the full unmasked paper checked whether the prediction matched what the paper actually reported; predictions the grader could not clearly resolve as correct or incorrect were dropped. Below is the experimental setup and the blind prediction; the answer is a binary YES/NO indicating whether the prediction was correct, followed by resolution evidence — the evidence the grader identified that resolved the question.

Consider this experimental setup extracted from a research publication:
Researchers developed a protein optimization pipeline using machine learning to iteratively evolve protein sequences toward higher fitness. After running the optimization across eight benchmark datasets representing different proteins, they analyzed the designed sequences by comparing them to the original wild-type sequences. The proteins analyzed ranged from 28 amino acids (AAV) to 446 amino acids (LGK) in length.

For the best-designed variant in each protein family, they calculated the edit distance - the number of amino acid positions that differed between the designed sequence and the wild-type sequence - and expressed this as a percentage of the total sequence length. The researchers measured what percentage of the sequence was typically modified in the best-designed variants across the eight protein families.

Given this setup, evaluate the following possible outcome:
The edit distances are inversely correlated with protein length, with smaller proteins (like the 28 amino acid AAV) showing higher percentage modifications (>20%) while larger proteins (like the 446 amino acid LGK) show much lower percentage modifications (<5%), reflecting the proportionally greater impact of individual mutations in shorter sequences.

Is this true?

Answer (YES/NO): NO